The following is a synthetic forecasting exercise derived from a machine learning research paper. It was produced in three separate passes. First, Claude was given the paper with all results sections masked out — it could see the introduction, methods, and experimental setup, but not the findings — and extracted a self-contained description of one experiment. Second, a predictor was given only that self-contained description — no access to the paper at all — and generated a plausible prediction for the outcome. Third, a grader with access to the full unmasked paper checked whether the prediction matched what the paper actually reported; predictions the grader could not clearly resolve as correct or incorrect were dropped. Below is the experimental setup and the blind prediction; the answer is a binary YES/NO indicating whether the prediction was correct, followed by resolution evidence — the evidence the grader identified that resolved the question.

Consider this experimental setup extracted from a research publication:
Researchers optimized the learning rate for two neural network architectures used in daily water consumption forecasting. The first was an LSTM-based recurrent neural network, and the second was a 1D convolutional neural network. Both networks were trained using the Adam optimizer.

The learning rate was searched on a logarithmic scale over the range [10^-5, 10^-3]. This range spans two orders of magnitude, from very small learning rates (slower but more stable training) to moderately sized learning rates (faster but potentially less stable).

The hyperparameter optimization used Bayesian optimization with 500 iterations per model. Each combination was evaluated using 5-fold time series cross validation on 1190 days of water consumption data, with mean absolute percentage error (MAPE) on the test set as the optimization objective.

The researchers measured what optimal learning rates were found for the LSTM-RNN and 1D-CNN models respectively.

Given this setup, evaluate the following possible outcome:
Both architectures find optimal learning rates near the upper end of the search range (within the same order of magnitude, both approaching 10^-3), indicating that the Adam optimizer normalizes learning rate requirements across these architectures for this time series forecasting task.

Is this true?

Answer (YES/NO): NO